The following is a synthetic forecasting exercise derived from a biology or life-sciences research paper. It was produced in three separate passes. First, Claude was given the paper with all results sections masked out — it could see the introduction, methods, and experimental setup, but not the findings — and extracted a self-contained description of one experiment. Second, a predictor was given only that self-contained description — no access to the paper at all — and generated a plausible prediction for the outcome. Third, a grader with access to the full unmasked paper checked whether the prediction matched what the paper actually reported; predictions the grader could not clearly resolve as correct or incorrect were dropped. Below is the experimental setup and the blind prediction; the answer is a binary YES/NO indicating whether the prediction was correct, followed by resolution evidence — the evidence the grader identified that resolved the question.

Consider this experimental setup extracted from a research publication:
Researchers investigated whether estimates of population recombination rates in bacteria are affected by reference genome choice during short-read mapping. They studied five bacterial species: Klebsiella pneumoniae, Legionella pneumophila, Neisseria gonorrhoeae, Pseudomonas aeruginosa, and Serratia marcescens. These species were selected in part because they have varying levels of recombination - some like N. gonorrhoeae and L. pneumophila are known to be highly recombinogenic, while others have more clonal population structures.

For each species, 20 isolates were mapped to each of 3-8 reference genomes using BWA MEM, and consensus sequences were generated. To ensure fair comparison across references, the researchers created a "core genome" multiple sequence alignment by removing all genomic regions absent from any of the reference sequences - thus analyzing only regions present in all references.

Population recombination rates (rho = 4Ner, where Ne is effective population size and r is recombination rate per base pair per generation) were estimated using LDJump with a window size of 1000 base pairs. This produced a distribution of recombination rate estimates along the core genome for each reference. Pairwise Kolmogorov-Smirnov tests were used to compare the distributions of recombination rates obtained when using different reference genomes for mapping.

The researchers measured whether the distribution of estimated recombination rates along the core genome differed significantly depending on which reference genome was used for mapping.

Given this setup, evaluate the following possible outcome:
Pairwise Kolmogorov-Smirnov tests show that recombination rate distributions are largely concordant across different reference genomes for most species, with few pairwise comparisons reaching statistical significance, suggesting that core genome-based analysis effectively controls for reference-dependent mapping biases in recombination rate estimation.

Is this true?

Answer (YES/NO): NO